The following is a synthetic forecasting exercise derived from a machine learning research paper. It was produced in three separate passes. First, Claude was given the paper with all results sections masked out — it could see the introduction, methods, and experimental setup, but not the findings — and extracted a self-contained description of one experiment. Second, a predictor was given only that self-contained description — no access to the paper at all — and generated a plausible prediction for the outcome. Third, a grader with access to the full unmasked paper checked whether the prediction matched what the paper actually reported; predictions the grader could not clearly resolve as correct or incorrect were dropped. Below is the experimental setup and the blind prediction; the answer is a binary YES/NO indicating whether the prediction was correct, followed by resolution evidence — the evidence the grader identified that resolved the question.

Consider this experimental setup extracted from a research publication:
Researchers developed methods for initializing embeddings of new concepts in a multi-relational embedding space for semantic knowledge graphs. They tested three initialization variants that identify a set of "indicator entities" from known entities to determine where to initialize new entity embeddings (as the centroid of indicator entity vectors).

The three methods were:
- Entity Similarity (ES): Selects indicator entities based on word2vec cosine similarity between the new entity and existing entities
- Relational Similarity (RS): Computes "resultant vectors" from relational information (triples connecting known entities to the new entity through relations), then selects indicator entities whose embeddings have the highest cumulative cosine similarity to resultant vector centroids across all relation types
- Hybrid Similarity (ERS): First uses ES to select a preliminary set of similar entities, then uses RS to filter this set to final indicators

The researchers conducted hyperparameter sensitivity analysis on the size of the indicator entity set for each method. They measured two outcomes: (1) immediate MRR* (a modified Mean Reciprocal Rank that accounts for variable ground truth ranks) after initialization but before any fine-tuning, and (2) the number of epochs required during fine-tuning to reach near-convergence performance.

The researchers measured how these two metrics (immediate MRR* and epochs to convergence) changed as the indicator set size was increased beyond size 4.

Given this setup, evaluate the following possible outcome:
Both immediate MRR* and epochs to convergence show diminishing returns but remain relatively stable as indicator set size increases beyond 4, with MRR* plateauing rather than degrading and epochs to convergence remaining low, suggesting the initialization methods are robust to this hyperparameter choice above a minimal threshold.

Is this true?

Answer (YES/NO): NO